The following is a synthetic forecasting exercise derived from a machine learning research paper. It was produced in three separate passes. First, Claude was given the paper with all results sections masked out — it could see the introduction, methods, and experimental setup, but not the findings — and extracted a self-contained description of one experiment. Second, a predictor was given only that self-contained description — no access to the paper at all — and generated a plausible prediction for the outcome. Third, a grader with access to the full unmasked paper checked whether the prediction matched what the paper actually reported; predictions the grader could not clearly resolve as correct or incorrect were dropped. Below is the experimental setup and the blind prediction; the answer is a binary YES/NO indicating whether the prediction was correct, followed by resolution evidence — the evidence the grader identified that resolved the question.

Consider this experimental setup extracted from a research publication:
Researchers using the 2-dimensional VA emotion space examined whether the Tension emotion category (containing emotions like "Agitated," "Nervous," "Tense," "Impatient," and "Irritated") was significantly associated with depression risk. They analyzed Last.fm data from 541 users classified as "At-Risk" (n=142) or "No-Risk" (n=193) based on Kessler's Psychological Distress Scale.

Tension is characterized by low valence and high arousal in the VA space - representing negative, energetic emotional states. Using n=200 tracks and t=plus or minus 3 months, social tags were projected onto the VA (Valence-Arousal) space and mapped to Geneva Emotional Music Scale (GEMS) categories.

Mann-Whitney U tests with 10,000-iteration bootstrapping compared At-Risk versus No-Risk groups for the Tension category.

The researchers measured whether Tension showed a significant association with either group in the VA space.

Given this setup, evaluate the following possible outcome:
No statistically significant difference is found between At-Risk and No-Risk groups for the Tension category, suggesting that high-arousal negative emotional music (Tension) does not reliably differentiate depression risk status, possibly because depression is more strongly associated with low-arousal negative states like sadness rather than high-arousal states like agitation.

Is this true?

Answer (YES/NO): YES